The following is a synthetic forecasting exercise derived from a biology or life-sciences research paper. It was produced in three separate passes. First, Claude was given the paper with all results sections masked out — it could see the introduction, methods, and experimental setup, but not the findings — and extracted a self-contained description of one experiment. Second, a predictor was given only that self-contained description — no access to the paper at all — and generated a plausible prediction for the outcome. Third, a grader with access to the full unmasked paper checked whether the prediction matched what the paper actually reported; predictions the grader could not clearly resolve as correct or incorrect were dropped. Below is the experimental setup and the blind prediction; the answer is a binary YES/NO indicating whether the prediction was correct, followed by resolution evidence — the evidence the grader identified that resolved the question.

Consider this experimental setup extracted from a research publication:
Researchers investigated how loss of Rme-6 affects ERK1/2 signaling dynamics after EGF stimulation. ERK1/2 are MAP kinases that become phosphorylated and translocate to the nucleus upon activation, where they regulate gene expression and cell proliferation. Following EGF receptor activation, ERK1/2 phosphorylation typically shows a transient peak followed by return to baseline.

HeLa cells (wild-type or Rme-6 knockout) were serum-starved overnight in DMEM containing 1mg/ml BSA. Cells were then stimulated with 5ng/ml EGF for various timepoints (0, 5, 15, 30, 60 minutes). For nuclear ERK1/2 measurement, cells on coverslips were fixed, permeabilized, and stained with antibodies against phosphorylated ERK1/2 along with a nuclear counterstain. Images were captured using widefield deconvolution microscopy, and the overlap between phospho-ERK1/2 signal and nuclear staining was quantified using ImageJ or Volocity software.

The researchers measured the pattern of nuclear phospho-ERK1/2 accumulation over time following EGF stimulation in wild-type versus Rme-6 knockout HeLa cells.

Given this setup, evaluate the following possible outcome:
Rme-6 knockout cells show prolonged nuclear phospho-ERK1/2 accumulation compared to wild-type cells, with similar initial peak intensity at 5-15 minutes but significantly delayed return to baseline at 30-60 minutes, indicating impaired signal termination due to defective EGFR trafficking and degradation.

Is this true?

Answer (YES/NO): NO